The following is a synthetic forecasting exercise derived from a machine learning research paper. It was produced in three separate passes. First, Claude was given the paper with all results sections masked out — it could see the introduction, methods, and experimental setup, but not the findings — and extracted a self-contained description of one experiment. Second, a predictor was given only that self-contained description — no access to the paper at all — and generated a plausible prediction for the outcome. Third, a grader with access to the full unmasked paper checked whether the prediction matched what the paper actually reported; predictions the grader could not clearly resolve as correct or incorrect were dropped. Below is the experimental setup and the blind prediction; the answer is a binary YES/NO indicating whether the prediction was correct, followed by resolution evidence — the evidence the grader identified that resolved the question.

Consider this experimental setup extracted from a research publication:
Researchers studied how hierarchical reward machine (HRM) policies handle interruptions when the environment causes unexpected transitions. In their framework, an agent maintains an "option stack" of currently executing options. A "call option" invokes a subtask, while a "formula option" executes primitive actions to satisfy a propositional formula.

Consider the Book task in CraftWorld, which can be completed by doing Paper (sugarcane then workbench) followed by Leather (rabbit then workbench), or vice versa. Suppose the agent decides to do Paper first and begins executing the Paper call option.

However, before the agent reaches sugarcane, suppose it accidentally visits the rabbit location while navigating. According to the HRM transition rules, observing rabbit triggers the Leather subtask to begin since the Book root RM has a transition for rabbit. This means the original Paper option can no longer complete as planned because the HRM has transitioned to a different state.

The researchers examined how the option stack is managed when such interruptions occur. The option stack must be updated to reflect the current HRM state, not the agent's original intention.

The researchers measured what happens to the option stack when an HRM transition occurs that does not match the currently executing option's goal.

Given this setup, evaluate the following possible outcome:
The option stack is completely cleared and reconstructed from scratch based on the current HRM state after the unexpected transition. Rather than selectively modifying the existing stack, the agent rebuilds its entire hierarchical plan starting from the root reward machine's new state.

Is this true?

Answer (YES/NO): NO